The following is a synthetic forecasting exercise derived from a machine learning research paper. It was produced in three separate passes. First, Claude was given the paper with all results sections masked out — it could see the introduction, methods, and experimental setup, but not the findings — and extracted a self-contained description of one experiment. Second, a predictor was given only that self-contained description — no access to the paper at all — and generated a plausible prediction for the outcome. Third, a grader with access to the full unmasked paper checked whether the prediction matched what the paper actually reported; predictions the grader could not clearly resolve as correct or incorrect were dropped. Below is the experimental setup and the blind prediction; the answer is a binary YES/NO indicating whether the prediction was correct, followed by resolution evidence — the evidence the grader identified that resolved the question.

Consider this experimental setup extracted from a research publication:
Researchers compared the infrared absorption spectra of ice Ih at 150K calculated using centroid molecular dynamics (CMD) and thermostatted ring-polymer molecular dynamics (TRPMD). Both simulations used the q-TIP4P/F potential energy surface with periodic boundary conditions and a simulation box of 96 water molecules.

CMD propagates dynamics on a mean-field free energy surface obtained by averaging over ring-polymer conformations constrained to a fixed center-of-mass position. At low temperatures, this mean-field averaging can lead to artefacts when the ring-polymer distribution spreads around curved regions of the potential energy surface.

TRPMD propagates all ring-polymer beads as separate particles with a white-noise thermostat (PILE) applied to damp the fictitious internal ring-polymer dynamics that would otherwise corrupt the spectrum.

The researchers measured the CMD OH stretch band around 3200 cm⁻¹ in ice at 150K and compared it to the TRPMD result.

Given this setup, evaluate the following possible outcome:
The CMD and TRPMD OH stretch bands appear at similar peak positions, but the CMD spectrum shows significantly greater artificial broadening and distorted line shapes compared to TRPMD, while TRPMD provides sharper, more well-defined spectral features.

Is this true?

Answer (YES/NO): NO